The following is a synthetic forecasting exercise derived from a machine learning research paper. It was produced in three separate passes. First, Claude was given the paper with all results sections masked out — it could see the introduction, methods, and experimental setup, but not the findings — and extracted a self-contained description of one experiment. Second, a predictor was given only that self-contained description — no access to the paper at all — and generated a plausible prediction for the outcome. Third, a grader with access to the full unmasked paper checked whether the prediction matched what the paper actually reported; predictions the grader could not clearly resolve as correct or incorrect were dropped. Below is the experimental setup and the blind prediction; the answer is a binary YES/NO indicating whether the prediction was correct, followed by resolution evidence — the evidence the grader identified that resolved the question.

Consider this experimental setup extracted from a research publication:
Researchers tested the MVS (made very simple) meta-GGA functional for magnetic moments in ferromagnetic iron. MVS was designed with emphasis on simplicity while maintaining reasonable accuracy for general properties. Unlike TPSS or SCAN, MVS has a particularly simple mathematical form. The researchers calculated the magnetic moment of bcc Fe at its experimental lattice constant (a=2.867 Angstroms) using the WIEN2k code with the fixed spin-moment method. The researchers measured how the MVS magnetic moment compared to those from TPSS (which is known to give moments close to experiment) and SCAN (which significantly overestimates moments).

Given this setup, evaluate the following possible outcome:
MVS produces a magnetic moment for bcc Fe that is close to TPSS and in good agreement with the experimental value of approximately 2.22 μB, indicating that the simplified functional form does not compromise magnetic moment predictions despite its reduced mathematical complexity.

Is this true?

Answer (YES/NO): NO